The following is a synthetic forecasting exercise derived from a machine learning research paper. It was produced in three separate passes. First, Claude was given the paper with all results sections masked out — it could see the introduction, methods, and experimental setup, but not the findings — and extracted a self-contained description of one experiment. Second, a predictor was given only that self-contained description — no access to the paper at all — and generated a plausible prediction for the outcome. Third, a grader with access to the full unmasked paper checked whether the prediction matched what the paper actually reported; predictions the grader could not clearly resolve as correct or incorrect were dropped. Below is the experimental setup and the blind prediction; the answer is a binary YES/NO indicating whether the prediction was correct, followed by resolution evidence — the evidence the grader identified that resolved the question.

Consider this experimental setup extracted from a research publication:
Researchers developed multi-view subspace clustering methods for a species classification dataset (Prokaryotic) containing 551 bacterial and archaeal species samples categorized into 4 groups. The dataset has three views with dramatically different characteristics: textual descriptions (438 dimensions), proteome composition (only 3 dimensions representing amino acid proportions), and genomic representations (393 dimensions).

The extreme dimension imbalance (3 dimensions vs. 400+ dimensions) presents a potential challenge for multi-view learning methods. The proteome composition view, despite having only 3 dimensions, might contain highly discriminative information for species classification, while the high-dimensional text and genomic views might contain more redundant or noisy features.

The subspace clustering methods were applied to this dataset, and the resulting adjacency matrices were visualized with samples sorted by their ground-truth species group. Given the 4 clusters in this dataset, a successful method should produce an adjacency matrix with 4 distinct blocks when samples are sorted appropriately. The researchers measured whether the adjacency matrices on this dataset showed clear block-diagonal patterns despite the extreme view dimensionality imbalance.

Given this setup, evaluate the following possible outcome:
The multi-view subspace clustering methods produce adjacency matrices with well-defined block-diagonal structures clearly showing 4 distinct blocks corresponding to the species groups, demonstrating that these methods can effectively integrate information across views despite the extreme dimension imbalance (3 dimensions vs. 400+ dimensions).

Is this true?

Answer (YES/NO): YES